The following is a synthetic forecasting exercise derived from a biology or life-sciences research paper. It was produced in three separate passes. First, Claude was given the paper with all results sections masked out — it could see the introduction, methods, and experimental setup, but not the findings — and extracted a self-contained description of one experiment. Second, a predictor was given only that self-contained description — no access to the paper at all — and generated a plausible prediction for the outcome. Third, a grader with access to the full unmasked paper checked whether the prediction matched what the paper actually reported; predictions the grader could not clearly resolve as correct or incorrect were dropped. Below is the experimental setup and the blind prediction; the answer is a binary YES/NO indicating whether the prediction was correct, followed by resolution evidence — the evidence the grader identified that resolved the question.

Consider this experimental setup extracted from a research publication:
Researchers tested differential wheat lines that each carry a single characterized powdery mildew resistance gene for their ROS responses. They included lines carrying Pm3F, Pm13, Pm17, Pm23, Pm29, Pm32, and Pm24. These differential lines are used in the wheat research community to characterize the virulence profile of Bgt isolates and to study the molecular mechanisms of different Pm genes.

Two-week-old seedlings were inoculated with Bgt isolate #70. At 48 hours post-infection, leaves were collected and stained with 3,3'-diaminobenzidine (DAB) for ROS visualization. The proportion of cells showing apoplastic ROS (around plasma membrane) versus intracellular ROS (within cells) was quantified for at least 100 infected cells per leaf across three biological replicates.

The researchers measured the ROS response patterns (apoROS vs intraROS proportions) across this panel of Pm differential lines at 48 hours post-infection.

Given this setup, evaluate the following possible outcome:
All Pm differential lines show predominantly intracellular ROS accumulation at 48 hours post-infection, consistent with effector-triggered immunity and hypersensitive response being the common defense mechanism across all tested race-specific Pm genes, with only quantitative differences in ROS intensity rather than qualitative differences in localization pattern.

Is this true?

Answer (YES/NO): NO